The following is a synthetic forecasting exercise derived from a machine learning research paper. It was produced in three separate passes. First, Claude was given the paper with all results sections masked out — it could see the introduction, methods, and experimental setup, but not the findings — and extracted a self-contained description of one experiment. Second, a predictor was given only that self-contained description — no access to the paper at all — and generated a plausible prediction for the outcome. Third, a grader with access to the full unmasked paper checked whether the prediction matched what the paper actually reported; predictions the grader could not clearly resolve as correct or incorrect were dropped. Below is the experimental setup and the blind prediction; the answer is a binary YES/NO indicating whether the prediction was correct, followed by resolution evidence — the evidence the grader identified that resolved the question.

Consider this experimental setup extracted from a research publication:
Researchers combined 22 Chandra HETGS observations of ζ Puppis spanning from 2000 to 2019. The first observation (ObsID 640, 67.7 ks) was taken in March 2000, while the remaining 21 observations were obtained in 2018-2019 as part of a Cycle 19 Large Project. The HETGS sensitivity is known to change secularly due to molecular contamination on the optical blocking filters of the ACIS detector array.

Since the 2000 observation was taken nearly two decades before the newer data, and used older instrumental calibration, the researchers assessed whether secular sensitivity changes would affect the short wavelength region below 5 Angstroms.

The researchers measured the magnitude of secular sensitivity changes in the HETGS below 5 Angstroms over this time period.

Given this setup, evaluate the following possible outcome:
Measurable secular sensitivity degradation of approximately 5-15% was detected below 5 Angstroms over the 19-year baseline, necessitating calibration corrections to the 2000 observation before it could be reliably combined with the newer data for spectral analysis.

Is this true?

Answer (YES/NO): NO